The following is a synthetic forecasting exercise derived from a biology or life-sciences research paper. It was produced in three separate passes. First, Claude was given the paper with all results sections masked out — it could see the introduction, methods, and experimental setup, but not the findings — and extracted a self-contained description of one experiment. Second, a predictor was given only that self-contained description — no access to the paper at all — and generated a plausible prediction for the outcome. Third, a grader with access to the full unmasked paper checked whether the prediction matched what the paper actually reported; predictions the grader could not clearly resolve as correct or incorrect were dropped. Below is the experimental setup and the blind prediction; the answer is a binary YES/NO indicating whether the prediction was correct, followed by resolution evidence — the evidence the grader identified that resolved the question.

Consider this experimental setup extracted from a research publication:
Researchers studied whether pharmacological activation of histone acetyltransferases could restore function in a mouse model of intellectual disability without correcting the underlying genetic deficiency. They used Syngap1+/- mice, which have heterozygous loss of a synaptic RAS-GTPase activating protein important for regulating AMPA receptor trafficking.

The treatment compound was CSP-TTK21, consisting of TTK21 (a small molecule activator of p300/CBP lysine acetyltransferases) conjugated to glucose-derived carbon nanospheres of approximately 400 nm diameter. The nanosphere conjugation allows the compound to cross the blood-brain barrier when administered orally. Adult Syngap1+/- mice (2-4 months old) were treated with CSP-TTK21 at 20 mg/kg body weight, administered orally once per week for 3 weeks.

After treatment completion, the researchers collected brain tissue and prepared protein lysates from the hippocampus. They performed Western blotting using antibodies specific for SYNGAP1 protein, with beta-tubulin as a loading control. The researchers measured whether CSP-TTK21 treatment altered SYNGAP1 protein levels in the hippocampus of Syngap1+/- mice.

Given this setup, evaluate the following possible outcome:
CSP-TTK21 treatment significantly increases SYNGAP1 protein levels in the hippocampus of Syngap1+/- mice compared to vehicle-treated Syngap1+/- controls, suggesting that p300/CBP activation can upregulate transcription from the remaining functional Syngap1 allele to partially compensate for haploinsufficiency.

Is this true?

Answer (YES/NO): NO